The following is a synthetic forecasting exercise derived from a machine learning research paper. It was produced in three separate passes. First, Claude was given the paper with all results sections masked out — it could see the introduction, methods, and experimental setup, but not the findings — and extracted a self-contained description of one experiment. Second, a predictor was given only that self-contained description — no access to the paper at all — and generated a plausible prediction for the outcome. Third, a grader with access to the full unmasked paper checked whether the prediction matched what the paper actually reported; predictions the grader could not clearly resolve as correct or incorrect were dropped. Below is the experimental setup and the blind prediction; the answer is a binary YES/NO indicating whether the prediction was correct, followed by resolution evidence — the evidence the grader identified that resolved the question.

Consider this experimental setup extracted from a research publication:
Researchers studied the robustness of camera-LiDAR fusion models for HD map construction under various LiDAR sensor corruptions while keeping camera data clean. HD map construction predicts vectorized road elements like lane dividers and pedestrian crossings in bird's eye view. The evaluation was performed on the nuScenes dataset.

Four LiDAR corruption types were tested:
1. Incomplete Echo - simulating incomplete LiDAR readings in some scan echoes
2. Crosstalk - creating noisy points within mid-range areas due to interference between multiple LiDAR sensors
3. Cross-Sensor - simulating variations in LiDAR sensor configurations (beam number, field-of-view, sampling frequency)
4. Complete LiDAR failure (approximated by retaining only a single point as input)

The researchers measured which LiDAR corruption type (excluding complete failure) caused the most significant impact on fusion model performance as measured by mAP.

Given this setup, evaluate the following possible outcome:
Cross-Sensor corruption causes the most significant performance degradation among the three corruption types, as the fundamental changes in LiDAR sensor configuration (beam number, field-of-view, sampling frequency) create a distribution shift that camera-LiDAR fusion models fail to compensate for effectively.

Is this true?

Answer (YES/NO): YES